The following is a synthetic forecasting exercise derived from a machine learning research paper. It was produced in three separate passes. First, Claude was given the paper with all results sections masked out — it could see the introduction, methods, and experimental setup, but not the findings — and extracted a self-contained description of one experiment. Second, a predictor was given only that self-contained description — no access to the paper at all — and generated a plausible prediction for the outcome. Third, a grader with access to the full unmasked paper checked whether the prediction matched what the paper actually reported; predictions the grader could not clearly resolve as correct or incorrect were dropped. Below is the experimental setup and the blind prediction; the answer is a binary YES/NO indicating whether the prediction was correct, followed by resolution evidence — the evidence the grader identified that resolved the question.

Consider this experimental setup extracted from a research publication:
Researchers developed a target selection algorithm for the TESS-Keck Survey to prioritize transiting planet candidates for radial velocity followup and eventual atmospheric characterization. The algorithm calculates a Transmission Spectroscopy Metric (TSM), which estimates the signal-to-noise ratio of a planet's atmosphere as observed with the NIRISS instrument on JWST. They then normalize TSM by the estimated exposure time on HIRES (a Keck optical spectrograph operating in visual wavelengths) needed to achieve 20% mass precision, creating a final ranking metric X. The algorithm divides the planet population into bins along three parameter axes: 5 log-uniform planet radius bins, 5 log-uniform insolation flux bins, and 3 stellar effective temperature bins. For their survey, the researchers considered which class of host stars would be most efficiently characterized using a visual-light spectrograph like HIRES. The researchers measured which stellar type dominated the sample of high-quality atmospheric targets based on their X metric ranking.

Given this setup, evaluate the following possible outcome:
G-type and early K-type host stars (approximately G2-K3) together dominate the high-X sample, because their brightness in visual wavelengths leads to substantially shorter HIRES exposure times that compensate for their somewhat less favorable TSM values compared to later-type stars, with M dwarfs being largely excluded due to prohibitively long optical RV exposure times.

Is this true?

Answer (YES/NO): NO